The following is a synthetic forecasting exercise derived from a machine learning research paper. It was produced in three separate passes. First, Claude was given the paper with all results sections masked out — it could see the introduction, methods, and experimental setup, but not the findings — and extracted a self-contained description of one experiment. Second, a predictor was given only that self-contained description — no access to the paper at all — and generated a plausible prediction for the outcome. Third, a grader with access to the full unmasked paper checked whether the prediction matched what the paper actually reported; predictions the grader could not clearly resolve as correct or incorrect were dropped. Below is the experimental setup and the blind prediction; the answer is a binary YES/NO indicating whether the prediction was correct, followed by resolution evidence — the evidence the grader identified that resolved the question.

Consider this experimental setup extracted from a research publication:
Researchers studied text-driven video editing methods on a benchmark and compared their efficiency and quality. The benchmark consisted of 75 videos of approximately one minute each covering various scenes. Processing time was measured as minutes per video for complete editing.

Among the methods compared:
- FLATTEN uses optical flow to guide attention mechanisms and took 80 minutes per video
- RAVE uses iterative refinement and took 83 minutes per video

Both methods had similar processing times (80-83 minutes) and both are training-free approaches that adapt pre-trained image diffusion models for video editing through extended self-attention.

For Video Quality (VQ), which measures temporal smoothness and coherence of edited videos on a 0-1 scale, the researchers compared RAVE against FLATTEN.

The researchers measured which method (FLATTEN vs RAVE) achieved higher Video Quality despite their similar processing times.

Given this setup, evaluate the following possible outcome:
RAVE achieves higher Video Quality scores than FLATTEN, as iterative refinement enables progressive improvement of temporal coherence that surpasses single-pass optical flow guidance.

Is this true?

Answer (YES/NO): YES